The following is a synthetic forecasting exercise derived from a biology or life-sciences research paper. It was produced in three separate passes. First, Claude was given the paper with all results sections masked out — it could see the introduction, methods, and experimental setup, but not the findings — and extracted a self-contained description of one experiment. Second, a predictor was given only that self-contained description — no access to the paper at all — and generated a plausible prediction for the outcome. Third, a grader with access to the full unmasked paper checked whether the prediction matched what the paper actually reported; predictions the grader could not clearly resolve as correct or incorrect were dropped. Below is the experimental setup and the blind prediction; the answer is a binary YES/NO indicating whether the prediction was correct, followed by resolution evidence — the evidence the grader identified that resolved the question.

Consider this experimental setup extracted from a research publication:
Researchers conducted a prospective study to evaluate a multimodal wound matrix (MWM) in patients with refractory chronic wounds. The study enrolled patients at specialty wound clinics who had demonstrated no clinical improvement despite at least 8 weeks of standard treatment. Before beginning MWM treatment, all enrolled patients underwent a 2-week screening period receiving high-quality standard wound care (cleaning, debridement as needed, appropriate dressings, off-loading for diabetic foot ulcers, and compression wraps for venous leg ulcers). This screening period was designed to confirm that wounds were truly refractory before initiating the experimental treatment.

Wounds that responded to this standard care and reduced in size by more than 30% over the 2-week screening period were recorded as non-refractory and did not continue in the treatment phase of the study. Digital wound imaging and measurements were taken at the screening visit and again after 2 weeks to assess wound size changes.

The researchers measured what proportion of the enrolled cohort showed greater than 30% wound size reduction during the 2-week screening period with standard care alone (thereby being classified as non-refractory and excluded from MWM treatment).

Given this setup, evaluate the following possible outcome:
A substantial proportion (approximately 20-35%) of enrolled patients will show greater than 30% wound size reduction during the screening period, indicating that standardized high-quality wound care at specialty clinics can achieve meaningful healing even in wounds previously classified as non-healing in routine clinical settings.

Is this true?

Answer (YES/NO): NO